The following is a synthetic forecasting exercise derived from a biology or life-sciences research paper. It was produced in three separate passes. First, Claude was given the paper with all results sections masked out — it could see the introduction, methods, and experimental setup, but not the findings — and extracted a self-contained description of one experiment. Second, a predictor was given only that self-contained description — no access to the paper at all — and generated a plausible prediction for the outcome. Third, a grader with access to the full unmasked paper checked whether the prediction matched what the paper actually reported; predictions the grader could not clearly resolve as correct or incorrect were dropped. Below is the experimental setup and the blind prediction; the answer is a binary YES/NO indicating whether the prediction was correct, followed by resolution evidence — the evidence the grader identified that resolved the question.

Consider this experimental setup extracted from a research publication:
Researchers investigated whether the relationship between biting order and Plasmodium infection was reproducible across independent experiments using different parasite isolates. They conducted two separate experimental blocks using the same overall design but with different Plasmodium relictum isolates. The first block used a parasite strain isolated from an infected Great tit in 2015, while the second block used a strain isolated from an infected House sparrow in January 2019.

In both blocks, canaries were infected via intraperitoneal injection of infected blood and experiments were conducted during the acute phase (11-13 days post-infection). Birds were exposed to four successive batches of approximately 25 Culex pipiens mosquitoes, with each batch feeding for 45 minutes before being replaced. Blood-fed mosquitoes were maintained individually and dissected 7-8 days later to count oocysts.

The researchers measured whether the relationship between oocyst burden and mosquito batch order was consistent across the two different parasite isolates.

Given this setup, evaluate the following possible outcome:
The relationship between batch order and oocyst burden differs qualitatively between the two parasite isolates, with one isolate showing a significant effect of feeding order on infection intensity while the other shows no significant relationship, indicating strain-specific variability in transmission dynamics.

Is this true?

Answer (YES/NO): NO